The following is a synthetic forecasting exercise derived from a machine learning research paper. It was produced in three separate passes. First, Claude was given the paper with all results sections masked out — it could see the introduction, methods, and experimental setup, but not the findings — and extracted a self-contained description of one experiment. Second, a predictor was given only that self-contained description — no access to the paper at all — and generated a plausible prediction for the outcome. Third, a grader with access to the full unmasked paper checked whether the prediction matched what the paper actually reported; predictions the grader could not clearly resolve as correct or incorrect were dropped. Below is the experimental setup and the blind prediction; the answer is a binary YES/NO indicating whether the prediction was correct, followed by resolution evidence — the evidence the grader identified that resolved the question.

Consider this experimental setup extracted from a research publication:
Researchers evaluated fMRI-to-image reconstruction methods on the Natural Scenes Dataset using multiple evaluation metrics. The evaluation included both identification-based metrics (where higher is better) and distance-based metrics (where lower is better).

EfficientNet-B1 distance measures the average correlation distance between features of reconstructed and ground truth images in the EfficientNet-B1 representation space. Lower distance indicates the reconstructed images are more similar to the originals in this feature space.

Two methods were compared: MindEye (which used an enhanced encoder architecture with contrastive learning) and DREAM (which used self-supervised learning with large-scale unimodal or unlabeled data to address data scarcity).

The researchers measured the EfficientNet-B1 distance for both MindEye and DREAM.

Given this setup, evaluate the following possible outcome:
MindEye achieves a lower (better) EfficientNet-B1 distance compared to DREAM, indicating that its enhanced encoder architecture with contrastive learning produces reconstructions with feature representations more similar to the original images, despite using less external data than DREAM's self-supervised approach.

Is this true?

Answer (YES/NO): NO